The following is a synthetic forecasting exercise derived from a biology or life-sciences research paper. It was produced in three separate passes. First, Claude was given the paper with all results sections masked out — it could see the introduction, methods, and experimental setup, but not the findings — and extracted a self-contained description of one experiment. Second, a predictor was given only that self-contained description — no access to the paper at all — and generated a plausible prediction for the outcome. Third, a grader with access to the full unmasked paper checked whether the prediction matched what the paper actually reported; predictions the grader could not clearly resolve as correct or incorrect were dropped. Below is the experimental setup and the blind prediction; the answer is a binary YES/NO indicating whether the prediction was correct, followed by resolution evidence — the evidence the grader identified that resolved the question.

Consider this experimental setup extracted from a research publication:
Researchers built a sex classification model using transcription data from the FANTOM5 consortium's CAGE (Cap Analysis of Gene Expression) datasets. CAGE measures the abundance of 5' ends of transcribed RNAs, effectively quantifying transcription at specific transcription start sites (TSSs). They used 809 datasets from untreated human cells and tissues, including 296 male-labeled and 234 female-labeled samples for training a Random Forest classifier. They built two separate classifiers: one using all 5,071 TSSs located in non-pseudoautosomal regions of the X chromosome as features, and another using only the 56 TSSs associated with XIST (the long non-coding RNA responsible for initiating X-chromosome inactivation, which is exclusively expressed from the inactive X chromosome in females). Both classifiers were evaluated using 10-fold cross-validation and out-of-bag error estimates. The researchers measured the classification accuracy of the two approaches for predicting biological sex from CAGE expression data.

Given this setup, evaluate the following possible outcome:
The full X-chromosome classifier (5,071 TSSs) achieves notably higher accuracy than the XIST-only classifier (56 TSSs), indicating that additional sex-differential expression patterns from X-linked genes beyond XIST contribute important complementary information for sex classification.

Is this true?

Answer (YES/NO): YES